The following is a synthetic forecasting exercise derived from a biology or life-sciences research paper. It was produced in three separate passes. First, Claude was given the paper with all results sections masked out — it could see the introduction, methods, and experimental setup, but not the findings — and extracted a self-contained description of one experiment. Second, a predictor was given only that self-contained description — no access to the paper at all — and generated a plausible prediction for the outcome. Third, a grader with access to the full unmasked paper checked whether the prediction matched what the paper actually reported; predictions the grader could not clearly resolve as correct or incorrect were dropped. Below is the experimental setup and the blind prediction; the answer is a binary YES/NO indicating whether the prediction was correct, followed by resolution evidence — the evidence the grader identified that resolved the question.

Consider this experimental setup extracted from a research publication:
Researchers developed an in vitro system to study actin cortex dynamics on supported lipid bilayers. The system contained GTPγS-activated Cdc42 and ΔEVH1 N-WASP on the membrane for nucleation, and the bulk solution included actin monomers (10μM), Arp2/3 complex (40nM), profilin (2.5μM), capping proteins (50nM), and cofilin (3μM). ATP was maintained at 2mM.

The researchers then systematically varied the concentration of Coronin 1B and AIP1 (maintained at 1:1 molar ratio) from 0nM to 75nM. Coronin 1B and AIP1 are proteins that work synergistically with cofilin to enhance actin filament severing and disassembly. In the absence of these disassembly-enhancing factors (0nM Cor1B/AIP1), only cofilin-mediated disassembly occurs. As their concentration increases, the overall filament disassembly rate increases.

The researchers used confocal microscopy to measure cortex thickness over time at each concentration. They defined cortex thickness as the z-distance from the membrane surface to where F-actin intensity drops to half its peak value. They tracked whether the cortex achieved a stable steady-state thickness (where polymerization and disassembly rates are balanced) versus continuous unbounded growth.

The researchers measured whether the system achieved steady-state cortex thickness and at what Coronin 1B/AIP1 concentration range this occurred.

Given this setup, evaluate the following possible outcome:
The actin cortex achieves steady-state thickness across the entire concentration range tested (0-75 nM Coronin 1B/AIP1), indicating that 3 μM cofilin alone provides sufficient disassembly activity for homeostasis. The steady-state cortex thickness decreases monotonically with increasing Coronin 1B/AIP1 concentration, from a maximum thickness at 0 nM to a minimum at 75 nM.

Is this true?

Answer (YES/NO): NO